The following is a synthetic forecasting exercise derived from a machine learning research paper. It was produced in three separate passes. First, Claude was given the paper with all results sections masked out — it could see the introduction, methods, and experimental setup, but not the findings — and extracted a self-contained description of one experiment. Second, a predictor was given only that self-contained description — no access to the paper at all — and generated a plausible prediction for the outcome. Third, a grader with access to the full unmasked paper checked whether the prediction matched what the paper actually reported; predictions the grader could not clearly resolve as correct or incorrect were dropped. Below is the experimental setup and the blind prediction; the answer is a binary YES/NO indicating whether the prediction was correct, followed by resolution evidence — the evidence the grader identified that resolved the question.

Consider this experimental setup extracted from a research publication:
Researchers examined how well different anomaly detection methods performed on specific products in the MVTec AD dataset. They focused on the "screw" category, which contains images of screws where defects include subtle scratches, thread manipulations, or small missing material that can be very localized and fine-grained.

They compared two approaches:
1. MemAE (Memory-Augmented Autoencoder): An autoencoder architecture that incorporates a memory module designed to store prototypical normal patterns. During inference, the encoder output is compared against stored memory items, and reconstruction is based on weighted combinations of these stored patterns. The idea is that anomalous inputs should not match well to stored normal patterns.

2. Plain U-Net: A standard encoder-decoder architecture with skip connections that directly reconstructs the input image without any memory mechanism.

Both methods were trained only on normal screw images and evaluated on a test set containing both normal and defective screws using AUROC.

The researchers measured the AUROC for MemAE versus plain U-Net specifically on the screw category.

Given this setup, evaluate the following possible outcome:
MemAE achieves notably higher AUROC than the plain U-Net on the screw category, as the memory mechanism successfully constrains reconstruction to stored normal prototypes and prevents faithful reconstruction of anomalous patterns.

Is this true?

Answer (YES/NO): NO